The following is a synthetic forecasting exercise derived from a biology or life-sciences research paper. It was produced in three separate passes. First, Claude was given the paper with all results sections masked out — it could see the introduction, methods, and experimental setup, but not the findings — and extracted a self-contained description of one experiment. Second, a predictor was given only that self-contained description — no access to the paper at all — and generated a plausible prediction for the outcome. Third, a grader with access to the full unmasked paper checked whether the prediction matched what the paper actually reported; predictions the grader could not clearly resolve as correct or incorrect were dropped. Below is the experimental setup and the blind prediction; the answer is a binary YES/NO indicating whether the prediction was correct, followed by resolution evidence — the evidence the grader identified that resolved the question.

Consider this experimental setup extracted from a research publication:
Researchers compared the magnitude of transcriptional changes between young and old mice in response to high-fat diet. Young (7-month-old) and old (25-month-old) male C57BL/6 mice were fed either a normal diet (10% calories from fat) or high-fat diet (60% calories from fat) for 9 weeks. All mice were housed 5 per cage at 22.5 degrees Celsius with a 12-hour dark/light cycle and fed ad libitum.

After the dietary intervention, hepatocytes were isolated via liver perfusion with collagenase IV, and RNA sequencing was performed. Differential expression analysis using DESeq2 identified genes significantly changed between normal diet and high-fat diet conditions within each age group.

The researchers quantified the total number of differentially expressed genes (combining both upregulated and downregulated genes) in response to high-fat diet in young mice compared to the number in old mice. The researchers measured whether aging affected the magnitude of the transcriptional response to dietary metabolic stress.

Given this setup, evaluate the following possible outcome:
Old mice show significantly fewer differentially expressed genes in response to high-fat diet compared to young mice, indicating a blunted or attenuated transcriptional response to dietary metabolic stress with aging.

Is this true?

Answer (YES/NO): NO